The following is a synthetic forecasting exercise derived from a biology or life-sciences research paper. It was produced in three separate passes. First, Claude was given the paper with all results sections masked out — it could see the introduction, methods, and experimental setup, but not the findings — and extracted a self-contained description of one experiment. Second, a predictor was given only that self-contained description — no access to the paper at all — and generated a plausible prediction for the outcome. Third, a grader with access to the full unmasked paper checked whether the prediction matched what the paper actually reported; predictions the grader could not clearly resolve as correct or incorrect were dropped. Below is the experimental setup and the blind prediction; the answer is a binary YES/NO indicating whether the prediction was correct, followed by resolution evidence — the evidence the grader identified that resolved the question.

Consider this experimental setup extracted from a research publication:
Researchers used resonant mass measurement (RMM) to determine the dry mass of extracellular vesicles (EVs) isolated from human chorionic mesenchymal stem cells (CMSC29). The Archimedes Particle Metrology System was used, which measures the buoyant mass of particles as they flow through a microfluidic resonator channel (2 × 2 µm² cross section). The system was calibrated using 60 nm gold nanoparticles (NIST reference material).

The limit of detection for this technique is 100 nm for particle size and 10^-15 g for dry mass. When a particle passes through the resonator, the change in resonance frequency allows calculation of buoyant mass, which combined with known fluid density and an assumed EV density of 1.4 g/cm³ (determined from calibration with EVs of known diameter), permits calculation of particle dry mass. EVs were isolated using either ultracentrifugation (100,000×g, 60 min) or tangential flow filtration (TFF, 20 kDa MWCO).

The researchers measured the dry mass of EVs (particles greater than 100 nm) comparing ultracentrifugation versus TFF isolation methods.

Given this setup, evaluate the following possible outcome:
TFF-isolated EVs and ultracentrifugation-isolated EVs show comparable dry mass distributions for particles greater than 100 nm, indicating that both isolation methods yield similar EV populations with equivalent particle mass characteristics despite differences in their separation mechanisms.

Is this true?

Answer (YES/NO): NO